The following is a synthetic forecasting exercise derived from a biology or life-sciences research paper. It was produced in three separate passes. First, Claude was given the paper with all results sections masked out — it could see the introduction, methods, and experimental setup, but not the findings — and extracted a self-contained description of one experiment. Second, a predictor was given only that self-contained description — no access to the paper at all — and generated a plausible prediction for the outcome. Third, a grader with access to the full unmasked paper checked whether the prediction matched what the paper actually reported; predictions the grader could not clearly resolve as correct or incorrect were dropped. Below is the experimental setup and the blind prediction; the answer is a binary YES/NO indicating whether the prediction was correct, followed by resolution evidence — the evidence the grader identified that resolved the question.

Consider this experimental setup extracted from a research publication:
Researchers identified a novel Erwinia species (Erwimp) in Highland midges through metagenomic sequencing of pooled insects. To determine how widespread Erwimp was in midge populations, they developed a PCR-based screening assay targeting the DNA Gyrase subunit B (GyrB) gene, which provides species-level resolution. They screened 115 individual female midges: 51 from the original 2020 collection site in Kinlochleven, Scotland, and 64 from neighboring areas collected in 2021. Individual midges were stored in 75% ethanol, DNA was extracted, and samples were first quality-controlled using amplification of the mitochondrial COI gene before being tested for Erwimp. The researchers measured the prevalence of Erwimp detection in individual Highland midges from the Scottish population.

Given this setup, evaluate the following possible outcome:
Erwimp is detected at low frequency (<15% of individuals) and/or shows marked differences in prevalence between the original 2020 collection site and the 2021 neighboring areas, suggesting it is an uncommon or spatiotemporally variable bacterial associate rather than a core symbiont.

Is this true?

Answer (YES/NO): YES